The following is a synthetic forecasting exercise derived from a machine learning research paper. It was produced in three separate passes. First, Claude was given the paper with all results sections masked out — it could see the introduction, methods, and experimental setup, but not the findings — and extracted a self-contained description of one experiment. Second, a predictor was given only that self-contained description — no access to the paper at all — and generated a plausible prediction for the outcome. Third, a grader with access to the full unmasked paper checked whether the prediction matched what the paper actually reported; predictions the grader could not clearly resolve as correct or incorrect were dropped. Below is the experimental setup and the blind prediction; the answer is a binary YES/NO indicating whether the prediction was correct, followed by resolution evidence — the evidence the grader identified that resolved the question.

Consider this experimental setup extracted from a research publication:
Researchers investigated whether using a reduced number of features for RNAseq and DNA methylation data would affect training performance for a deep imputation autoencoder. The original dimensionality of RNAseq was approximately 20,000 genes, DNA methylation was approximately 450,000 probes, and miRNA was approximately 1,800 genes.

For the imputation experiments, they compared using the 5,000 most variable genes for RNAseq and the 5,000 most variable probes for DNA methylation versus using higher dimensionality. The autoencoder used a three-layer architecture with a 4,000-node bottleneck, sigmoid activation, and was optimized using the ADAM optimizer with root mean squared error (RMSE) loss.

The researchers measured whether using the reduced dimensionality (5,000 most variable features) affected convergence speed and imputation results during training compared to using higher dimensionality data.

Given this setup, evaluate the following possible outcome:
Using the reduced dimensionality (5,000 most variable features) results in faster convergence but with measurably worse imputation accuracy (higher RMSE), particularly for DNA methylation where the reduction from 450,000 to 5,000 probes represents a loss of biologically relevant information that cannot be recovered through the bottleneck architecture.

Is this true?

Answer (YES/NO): NO